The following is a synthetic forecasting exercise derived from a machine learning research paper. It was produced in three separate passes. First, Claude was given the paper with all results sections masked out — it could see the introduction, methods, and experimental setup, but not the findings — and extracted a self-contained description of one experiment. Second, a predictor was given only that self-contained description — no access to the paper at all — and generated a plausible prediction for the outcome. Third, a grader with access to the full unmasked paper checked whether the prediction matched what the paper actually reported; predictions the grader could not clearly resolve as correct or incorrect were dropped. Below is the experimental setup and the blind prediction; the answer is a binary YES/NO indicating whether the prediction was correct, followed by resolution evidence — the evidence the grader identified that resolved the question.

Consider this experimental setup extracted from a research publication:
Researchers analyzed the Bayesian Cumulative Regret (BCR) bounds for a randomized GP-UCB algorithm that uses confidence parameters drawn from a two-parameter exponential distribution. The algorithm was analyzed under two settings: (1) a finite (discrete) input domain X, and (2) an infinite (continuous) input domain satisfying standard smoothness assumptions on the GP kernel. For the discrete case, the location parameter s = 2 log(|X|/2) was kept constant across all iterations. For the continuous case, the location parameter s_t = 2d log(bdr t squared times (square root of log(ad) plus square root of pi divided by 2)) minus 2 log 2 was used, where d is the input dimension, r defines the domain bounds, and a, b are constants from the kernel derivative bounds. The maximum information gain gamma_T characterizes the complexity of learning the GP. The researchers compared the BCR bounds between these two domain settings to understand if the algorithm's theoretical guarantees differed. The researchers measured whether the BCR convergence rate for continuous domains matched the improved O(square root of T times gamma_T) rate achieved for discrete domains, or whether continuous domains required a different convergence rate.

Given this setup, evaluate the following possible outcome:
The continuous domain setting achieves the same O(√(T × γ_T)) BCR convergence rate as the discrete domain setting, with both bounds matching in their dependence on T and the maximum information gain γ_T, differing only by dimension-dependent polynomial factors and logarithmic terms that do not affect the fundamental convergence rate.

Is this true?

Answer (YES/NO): NO